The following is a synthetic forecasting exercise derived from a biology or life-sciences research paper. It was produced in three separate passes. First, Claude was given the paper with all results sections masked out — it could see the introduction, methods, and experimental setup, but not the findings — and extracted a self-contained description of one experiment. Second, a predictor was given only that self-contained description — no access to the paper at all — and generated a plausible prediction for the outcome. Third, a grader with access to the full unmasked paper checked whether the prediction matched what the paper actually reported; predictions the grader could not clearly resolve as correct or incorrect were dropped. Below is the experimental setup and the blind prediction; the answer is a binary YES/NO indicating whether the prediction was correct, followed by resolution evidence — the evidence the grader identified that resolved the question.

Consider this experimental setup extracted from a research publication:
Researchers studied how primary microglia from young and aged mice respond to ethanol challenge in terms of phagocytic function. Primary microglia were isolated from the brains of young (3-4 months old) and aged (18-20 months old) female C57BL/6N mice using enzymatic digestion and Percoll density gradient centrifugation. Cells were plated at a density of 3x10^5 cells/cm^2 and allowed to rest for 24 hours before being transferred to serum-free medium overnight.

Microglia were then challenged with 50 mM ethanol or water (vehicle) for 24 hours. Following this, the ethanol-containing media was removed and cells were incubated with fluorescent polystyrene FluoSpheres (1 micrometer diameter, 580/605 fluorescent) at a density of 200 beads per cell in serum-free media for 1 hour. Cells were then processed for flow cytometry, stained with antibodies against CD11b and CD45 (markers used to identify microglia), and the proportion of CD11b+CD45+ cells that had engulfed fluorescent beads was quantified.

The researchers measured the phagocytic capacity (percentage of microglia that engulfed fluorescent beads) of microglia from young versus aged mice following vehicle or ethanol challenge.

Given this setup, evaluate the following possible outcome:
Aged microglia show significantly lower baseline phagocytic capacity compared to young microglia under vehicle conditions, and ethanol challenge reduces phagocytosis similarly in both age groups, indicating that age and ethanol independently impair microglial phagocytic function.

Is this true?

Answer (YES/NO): NO